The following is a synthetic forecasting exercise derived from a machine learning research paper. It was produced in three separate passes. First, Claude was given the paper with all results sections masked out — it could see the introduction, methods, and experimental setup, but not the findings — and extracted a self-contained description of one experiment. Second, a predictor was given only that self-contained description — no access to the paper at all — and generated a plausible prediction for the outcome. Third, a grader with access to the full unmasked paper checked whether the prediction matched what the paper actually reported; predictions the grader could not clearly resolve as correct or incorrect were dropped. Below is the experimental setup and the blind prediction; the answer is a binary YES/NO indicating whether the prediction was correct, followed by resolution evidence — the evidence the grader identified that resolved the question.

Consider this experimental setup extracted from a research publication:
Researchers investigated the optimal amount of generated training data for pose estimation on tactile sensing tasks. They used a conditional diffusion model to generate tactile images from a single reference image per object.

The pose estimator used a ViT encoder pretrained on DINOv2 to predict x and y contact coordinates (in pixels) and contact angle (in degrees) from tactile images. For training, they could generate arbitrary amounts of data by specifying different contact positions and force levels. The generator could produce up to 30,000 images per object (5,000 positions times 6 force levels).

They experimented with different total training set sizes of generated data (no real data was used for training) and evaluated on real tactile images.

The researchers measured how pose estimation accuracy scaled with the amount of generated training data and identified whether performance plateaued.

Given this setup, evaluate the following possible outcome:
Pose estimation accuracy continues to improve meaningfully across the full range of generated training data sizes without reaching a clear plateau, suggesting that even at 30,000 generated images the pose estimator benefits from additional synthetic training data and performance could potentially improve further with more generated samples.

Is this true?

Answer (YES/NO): NO